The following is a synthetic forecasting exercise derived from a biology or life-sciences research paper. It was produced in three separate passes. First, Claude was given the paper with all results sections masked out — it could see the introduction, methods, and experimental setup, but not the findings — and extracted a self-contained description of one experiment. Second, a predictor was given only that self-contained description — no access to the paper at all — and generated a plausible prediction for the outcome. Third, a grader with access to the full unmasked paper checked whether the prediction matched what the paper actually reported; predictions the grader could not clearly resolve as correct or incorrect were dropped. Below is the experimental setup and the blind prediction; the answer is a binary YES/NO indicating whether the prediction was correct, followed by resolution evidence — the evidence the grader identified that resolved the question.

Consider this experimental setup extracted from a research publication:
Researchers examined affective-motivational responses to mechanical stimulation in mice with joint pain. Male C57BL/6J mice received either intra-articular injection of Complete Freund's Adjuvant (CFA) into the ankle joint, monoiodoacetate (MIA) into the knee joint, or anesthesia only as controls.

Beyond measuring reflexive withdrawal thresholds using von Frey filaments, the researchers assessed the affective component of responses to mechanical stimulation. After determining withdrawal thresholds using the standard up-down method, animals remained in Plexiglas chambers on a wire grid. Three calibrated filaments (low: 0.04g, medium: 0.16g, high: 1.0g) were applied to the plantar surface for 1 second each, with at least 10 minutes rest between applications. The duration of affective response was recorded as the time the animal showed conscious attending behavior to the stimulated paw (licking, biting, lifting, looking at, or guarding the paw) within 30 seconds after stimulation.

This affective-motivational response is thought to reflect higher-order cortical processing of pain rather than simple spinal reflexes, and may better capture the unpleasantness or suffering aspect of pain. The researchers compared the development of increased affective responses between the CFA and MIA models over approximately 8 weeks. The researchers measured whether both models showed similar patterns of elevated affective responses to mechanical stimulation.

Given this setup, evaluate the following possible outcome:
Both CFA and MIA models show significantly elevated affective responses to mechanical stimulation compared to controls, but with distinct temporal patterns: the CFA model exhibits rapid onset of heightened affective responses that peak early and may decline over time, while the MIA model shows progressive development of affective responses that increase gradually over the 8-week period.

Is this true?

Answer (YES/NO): NO